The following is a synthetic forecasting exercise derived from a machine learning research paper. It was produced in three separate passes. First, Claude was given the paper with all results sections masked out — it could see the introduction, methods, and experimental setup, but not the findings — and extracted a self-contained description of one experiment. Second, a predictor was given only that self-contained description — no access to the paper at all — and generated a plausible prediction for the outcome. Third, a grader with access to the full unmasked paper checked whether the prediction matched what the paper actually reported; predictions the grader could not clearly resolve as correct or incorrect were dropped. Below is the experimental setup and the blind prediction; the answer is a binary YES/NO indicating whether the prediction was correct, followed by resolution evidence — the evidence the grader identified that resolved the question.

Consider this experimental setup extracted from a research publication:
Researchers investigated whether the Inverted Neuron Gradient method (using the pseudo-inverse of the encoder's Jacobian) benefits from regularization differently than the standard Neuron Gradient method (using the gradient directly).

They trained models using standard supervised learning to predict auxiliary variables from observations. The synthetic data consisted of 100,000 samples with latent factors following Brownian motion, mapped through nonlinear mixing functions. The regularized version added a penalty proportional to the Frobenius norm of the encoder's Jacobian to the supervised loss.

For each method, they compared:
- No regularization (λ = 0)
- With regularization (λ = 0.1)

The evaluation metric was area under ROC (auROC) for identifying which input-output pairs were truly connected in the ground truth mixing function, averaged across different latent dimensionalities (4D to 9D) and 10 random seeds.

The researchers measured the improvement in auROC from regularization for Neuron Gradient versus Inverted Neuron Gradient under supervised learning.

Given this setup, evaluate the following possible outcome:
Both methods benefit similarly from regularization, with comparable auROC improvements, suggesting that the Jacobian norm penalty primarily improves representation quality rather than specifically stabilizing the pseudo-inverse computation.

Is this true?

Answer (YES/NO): YES